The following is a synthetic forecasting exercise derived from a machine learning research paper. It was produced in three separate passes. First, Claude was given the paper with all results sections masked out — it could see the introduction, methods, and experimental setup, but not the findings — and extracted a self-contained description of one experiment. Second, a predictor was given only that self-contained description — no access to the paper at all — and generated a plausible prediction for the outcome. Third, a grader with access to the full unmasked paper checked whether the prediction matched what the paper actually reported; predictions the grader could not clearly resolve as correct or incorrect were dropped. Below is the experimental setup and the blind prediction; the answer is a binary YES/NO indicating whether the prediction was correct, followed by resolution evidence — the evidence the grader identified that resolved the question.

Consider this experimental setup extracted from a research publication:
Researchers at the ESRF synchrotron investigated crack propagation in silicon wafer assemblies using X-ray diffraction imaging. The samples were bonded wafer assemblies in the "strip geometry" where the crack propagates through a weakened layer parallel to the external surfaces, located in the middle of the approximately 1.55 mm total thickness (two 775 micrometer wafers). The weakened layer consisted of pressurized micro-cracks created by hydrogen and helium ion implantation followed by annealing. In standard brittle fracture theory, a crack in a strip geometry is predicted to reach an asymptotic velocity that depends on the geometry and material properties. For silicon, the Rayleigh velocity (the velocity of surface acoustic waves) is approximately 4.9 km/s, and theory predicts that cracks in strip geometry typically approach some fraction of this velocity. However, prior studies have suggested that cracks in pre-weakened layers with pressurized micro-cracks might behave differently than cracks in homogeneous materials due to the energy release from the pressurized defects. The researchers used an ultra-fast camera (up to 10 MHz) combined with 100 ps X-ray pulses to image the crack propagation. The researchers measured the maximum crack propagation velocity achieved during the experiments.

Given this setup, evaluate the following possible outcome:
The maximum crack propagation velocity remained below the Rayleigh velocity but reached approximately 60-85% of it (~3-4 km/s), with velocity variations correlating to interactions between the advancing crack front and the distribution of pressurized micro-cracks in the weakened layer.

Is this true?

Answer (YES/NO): NO